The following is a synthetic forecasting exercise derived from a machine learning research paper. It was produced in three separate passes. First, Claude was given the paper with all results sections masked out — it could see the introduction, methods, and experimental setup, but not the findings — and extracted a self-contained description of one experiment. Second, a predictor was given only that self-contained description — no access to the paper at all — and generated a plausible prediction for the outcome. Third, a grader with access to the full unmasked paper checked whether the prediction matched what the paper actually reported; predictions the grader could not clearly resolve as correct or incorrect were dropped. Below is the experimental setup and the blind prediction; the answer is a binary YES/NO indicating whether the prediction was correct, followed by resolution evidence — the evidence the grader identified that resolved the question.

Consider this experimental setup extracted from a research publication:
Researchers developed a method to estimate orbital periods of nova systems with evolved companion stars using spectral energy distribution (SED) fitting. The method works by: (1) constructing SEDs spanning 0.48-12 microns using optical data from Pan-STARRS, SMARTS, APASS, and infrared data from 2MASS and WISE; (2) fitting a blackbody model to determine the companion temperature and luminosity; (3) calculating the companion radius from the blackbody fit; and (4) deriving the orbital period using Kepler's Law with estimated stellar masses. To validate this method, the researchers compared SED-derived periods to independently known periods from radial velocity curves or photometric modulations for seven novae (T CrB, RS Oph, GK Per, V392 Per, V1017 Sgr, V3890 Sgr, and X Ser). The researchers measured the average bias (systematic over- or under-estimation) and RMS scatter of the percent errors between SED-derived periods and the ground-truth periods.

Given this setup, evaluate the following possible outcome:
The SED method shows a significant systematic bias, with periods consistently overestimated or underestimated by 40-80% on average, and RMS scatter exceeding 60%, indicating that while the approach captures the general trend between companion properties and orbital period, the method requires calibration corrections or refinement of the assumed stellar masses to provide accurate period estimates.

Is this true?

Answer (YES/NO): NO